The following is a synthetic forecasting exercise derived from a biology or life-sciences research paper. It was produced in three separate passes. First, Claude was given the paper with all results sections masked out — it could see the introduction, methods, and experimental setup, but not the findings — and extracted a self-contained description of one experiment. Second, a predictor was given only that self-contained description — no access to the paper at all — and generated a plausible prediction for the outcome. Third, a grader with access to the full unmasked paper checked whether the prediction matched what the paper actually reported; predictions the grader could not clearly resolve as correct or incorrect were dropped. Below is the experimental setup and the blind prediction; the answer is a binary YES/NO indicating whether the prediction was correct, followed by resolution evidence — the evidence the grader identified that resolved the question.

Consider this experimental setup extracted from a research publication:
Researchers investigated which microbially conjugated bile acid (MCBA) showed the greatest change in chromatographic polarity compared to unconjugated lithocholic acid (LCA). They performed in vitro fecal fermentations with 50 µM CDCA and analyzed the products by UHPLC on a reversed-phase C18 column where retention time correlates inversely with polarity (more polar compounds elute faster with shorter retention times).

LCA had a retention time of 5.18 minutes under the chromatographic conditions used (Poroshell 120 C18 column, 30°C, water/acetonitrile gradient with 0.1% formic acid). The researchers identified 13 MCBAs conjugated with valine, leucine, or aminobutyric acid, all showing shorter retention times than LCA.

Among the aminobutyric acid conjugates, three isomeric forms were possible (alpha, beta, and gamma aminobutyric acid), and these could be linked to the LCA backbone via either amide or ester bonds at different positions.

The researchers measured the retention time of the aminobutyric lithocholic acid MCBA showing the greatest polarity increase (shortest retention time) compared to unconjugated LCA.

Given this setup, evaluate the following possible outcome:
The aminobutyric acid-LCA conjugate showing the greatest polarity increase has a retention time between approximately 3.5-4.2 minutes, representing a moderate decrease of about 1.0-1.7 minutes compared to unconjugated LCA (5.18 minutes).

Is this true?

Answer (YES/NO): NO